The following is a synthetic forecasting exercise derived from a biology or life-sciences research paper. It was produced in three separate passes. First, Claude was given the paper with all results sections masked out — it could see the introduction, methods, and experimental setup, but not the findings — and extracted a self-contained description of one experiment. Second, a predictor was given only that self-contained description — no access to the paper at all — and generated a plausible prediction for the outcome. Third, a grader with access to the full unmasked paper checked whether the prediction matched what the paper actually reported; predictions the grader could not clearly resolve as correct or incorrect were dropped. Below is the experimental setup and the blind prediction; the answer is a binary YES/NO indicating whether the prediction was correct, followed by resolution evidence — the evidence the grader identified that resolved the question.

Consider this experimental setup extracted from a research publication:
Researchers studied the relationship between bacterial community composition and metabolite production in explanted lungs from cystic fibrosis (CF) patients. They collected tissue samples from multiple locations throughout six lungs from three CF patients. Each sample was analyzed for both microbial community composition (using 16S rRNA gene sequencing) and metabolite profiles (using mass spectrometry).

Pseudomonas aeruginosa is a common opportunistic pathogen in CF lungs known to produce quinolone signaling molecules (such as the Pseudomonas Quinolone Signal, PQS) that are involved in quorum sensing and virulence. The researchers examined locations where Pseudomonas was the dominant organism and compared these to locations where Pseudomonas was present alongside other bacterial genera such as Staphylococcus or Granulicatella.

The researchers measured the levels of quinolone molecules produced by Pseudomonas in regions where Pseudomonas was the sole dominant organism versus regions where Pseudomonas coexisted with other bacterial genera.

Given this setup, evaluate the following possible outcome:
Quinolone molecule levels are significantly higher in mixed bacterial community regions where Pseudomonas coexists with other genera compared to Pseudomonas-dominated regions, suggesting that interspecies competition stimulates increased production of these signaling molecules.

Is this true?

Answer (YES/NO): YES